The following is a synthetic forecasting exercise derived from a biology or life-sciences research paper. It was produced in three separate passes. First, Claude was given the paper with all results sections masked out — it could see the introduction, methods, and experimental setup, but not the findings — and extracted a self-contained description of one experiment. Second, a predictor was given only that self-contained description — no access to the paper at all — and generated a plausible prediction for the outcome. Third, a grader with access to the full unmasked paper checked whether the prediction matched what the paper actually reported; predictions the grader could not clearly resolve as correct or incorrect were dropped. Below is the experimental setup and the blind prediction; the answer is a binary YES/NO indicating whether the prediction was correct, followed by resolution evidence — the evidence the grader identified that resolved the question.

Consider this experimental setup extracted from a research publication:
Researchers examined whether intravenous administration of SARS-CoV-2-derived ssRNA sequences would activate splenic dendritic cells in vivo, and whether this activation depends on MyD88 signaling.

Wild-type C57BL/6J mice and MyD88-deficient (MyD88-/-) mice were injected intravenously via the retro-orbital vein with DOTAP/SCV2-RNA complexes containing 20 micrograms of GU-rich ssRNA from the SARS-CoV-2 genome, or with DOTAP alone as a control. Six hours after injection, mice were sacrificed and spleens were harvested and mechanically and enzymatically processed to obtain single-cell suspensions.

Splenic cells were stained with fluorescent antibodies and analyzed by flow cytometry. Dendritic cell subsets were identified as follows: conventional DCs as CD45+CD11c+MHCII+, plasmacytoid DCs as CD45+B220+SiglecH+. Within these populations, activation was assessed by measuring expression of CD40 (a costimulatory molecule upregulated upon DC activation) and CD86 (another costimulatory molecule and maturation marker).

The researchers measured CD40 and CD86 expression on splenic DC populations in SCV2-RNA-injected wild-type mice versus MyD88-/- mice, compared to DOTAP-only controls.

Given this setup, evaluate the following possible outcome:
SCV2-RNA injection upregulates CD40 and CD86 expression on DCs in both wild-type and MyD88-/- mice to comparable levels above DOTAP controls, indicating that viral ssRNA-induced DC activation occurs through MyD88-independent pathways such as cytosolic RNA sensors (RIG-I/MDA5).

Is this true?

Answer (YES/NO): NO